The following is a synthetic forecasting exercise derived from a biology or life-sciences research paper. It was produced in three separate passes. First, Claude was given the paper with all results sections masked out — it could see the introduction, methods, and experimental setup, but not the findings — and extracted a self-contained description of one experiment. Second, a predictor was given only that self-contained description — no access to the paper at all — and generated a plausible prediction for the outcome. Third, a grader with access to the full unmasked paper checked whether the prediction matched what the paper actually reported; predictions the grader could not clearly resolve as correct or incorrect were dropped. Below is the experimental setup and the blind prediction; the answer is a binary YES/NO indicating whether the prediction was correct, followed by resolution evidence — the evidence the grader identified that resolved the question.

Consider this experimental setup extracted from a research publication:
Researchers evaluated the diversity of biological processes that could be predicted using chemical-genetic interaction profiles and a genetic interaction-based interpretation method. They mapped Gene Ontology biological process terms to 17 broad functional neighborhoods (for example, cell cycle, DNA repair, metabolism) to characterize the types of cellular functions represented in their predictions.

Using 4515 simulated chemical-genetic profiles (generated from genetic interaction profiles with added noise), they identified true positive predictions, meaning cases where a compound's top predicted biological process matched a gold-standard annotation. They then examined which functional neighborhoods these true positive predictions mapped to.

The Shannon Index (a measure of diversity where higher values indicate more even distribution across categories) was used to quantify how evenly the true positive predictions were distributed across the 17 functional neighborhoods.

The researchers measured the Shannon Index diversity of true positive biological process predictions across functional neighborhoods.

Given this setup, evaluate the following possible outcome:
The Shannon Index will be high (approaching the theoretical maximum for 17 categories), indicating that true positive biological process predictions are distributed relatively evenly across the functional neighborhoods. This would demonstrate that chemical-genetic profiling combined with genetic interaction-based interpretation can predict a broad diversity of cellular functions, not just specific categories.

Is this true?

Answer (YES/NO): NO